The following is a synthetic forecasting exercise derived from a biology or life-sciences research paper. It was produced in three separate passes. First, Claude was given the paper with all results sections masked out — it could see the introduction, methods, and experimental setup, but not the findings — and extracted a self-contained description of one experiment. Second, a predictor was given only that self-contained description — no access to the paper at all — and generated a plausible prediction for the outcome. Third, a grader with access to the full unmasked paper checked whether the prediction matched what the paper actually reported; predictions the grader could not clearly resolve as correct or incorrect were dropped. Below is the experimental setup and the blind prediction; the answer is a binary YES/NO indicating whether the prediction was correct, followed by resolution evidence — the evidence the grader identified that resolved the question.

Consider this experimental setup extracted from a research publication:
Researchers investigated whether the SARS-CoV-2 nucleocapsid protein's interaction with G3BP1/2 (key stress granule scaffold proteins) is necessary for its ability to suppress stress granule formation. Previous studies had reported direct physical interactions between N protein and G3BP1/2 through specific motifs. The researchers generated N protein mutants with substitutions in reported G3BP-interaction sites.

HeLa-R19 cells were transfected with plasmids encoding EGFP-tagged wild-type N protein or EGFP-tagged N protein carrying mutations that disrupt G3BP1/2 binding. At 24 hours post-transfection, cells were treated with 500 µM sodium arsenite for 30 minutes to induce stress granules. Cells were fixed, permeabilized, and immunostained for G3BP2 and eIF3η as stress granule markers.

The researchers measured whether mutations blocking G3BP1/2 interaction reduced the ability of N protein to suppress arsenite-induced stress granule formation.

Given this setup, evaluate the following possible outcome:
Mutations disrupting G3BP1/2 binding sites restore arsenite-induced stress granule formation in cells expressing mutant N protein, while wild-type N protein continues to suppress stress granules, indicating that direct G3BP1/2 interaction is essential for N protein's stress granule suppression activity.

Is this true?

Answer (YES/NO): NO